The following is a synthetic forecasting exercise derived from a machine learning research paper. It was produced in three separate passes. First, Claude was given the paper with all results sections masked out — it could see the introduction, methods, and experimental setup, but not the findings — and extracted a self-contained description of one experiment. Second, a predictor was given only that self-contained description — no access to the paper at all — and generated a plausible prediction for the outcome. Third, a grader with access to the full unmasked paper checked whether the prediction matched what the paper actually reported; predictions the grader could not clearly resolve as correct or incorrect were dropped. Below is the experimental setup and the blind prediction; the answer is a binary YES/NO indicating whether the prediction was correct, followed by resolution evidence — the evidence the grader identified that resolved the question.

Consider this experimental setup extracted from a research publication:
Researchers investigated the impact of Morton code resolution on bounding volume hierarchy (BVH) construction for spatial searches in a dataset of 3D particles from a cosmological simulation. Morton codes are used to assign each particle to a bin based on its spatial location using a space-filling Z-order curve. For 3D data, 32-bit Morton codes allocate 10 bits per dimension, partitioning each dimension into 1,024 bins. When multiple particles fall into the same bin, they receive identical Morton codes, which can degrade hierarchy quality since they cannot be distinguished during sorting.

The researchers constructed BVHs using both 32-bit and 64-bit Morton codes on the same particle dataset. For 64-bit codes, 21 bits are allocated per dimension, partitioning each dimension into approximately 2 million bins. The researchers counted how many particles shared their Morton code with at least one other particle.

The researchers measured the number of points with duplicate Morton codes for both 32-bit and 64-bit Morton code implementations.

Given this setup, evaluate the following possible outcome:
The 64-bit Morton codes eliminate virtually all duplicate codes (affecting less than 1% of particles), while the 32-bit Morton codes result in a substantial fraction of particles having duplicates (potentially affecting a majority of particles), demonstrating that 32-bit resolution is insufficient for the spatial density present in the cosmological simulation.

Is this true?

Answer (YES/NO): YES